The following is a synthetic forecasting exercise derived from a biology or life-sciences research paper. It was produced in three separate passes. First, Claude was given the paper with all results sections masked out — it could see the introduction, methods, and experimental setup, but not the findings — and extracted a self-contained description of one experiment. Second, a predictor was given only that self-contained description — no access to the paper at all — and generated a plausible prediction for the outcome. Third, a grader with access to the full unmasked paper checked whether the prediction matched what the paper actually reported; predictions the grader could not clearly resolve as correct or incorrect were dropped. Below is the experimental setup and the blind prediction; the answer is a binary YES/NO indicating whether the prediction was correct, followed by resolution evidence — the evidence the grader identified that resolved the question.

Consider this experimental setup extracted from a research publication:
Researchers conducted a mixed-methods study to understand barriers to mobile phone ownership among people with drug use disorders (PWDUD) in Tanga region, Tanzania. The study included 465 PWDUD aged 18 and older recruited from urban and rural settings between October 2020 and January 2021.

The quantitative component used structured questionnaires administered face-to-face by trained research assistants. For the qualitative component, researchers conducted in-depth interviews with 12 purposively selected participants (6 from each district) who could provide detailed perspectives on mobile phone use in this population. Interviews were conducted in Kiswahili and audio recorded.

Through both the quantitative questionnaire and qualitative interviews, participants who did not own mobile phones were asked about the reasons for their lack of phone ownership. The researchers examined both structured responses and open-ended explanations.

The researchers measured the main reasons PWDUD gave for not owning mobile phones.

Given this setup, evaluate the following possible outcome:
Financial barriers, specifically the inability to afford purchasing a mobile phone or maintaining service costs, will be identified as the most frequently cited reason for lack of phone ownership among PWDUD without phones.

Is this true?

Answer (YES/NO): NO